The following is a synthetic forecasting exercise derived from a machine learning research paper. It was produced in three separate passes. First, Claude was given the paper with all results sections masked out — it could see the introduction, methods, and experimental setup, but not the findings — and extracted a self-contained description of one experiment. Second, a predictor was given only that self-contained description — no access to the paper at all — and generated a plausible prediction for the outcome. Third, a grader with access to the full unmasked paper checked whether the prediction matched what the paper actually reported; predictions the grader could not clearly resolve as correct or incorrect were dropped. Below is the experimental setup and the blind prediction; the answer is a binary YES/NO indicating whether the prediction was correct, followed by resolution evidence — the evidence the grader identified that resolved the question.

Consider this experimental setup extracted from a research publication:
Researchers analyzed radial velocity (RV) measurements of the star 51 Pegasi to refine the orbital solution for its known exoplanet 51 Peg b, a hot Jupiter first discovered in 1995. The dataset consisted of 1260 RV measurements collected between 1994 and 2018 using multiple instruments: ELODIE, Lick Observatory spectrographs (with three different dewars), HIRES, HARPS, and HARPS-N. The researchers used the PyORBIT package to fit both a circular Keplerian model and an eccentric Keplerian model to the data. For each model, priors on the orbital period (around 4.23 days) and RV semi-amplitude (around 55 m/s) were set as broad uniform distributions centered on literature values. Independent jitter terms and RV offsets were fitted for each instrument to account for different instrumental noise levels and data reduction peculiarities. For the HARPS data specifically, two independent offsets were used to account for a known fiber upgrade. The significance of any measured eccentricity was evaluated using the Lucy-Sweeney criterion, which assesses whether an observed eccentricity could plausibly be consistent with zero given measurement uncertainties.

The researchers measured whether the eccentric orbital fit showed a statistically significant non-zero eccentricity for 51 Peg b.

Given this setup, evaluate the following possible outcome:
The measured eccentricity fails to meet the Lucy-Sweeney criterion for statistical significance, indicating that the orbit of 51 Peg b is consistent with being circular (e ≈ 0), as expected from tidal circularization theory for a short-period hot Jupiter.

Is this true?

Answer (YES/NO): YES